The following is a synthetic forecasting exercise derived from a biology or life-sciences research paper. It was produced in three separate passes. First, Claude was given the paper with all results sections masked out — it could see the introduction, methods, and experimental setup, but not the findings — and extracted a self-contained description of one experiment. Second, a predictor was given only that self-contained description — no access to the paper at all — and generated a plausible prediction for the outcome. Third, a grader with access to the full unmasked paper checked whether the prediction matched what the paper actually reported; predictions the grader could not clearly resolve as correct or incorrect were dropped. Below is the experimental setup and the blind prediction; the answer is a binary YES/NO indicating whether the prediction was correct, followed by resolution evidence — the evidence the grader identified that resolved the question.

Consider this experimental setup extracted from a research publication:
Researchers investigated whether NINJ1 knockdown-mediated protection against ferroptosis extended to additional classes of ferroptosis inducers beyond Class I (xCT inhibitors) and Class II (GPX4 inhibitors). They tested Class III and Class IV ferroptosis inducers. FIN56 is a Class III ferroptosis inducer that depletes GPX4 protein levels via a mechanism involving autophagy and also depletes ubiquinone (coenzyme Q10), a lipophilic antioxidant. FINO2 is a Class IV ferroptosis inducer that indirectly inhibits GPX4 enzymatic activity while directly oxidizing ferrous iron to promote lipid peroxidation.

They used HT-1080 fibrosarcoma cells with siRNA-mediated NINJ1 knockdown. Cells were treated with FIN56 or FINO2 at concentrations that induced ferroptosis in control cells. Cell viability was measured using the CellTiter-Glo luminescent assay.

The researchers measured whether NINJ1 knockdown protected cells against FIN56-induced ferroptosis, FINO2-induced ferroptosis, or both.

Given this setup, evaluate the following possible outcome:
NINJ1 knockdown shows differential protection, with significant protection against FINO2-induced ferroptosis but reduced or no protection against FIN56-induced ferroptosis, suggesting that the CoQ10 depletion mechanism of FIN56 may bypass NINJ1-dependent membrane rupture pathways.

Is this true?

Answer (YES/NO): NO